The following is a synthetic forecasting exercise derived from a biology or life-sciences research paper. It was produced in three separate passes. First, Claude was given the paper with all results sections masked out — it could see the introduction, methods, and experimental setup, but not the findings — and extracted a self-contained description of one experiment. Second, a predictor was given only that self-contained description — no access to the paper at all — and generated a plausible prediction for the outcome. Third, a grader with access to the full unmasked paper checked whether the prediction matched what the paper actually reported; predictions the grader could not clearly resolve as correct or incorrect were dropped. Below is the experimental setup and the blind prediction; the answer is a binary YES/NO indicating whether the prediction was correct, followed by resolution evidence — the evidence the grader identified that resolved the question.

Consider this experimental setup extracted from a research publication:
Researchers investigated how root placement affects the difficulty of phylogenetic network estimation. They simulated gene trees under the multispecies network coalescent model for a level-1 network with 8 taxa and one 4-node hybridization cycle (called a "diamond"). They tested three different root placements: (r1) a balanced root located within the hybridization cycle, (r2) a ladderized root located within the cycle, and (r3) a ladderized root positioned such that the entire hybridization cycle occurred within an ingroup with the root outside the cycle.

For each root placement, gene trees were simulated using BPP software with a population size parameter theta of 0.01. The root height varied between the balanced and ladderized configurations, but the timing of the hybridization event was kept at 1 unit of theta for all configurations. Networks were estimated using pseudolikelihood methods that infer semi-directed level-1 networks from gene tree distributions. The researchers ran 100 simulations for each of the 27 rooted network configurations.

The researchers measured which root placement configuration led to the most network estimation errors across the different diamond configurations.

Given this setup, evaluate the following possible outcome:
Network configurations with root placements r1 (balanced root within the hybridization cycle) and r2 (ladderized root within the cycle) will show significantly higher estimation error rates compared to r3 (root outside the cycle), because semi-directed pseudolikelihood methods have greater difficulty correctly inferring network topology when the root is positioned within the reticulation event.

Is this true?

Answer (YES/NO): NO